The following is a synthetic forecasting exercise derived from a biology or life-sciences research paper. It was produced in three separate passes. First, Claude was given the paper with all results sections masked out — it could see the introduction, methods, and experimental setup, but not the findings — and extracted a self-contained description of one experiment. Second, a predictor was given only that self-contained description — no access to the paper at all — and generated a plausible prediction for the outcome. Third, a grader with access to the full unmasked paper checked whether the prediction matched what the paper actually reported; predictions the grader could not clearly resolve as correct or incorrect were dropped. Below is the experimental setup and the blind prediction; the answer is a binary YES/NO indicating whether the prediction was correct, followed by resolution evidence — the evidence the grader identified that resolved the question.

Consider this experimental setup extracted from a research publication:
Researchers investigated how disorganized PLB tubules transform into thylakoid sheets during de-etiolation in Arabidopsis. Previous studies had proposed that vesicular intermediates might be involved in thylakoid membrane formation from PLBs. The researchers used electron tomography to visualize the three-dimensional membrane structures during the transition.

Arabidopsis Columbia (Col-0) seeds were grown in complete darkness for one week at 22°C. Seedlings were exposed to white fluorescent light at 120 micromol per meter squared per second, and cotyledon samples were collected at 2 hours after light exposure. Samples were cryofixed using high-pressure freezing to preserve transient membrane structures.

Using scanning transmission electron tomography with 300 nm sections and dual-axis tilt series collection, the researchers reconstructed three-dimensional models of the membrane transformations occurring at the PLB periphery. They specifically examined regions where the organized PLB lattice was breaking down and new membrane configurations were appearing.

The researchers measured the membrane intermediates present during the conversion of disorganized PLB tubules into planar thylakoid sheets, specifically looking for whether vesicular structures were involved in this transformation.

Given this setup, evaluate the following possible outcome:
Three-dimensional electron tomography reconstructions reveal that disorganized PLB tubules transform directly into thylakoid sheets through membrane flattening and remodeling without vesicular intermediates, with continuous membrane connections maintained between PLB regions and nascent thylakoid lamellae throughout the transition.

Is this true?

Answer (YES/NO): YES